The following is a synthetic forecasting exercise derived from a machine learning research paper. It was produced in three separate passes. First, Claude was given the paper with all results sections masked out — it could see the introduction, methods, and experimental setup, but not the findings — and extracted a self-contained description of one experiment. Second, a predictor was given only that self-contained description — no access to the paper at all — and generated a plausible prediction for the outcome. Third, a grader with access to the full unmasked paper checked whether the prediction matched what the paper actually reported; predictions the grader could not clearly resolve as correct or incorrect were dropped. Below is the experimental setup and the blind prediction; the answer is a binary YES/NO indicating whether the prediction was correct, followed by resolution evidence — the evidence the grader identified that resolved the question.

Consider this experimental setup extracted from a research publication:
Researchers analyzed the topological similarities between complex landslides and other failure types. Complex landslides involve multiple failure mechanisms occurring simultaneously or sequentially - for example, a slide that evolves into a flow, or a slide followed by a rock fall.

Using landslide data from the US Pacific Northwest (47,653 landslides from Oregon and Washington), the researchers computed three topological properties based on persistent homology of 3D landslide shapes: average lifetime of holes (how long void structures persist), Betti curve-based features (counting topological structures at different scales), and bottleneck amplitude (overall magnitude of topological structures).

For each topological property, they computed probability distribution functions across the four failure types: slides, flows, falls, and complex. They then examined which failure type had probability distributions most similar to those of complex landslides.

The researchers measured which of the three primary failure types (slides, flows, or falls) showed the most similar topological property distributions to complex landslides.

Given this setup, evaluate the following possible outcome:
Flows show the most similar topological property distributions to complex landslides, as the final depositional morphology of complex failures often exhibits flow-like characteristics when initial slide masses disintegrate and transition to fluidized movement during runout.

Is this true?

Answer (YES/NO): NO